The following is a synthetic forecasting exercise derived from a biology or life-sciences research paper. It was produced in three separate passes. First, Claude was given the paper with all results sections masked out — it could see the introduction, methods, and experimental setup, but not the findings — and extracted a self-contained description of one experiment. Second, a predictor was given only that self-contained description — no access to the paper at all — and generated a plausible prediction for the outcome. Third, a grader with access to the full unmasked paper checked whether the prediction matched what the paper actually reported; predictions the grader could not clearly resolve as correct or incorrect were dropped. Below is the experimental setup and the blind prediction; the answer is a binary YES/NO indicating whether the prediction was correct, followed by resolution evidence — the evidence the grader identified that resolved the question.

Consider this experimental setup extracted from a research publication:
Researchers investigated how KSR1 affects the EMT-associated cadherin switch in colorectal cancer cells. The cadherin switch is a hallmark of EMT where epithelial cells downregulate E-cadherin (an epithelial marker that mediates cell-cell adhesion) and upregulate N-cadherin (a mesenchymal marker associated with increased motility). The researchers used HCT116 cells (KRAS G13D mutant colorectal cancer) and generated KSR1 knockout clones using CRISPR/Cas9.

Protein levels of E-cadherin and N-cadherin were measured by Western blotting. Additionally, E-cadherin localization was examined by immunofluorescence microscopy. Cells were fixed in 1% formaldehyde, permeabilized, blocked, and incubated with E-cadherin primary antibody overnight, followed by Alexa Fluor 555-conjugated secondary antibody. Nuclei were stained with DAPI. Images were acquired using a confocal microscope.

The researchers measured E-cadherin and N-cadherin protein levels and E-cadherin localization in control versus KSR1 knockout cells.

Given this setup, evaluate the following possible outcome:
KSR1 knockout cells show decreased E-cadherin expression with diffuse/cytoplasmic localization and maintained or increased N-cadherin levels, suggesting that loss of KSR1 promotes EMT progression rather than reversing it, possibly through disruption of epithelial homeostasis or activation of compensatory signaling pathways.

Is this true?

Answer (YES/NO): NO